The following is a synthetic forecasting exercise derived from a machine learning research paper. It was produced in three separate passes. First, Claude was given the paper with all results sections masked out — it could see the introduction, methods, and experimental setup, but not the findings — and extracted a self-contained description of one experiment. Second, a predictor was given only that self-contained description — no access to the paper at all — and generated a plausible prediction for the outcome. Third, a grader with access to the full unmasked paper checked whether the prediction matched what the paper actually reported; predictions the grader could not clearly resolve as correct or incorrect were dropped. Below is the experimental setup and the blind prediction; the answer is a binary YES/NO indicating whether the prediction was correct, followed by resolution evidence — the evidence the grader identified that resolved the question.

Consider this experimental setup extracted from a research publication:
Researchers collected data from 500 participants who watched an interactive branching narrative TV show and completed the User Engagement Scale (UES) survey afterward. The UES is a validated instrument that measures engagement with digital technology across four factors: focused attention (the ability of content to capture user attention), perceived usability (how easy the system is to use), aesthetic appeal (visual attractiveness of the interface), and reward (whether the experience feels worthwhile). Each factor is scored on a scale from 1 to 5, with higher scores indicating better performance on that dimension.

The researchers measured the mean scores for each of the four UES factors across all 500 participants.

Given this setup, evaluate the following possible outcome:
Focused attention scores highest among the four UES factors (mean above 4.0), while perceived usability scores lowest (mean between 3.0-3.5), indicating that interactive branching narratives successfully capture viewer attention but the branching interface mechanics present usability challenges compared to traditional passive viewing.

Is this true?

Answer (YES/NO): NO